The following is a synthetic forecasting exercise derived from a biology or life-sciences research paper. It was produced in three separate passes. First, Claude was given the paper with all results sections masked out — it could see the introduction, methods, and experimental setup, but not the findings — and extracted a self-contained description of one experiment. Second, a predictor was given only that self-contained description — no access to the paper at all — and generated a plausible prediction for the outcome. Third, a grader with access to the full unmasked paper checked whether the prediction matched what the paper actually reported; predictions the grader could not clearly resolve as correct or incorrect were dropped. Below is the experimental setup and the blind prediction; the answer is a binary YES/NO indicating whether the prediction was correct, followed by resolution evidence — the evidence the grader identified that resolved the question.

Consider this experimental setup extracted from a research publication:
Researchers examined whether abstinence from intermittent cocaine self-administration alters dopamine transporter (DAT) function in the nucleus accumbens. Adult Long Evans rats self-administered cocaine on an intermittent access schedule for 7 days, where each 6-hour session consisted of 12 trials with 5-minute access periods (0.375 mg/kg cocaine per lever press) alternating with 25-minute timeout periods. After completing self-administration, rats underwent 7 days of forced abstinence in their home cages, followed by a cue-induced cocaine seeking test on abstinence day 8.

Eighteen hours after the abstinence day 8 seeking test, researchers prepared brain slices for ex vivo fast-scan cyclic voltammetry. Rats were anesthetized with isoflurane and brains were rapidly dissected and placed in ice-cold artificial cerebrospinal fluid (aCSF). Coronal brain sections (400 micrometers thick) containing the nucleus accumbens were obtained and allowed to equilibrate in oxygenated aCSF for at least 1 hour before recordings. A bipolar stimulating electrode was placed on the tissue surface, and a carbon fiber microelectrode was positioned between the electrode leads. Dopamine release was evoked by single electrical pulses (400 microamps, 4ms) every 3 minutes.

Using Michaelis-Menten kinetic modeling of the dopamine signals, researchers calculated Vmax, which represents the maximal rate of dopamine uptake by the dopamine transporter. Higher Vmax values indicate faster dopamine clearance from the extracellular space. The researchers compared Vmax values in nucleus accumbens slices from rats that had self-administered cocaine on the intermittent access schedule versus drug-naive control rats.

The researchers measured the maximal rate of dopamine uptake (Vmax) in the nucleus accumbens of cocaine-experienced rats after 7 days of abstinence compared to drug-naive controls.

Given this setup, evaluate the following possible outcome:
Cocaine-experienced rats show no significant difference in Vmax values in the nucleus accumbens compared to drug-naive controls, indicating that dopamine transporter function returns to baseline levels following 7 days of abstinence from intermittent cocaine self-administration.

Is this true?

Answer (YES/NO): NO